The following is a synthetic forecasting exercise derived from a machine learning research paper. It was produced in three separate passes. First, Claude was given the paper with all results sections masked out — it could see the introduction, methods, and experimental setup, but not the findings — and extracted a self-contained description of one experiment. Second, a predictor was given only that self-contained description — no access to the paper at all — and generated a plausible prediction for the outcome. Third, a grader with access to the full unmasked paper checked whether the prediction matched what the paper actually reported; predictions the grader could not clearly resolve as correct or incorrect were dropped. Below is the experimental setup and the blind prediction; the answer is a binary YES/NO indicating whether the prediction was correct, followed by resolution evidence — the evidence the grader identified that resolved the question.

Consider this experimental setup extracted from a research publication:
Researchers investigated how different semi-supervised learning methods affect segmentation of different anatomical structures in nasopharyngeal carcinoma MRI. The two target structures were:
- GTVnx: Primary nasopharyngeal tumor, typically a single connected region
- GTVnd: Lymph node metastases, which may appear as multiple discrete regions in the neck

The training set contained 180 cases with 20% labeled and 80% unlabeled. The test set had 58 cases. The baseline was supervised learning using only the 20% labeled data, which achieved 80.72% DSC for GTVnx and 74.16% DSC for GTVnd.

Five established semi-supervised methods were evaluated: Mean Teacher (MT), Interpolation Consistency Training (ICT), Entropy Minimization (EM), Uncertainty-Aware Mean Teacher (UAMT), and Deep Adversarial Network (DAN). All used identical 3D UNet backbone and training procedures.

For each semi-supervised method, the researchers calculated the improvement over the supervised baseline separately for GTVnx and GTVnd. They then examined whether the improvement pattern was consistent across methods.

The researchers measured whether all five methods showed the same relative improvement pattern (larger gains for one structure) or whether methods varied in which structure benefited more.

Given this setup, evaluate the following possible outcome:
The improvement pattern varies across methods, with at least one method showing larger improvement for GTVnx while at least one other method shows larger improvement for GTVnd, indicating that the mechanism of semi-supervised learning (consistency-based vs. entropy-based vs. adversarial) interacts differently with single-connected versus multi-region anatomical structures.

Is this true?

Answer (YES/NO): NO